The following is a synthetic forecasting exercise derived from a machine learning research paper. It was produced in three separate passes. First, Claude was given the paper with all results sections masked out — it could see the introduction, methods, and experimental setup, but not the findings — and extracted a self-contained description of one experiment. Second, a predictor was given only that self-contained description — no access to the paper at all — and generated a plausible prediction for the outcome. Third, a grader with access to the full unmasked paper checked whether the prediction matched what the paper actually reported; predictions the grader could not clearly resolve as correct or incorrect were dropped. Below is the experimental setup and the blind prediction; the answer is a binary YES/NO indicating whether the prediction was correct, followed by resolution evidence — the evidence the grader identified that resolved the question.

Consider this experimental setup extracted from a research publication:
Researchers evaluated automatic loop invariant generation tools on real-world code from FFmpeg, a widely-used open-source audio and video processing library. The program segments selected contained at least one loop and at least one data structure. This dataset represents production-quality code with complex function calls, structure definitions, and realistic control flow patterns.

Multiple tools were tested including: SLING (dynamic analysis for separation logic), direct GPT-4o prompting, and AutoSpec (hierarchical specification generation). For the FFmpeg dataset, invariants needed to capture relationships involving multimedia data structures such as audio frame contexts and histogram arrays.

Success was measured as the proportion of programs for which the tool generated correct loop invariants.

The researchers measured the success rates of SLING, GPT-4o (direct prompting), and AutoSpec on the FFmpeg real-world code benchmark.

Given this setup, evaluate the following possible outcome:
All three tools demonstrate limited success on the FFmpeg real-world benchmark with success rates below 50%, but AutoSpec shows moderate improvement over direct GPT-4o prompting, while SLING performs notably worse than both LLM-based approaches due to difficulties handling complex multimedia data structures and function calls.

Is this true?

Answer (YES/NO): NO